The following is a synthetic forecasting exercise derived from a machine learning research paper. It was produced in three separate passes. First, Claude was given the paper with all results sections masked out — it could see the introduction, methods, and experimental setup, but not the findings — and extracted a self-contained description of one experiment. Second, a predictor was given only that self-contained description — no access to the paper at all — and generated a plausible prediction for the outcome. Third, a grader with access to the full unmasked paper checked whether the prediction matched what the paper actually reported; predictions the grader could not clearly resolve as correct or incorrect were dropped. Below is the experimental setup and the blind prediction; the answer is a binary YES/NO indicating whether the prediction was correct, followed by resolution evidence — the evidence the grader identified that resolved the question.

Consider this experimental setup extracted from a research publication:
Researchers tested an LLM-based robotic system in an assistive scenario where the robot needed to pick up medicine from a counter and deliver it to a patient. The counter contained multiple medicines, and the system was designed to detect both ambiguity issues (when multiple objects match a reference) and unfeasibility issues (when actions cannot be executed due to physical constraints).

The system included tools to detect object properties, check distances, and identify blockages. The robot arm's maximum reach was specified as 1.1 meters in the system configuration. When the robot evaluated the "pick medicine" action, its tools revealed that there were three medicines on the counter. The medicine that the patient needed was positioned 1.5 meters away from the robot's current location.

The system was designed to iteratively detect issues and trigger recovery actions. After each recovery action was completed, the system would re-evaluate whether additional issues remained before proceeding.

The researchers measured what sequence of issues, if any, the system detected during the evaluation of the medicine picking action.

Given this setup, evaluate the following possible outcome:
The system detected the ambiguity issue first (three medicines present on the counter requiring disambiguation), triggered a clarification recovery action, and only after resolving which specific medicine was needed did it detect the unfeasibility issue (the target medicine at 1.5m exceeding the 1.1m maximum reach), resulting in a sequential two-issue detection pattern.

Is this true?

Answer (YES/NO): YES